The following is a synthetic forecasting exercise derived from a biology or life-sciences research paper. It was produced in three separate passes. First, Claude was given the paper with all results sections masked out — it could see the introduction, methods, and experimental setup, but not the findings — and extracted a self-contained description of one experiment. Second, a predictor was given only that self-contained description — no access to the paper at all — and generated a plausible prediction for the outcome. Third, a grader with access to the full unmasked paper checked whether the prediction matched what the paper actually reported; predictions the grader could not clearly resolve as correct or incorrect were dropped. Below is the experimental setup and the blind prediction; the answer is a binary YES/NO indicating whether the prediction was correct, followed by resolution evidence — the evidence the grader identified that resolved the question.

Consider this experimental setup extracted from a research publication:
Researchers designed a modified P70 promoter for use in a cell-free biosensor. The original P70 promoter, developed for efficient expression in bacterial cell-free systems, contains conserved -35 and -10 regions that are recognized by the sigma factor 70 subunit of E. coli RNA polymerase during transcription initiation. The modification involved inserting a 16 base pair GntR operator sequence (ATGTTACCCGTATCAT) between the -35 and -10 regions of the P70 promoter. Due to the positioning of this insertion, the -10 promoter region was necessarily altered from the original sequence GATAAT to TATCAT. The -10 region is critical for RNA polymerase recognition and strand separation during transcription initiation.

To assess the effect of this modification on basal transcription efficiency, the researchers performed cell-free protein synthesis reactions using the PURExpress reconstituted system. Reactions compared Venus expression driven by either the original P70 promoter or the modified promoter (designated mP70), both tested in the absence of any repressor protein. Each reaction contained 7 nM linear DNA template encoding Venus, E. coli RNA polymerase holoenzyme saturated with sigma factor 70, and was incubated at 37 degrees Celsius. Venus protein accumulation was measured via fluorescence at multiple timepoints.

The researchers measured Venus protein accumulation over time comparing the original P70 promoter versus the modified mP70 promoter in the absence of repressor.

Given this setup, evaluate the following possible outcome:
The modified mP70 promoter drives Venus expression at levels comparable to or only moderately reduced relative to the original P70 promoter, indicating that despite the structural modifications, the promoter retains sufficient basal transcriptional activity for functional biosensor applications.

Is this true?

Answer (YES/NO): NO